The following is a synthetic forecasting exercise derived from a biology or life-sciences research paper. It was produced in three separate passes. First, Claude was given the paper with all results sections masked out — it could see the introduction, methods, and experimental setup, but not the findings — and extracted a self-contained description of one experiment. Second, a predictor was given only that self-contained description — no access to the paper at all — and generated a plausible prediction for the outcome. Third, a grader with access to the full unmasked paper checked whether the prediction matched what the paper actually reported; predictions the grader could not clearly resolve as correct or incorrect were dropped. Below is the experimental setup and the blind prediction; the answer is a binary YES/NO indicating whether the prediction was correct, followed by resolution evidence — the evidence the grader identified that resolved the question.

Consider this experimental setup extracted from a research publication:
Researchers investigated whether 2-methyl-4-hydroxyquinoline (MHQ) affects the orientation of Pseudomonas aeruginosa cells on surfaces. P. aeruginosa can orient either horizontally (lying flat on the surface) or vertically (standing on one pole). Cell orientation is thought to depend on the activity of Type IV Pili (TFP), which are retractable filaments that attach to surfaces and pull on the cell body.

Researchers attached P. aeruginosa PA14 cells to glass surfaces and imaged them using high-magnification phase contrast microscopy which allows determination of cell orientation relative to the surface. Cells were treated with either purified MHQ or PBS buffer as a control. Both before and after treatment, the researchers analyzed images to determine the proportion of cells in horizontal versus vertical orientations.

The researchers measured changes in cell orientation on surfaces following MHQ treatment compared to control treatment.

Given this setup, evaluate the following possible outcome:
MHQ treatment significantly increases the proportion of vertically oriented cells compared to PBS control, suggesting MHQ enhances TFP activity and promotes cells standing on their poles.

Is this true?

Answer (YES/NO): NO